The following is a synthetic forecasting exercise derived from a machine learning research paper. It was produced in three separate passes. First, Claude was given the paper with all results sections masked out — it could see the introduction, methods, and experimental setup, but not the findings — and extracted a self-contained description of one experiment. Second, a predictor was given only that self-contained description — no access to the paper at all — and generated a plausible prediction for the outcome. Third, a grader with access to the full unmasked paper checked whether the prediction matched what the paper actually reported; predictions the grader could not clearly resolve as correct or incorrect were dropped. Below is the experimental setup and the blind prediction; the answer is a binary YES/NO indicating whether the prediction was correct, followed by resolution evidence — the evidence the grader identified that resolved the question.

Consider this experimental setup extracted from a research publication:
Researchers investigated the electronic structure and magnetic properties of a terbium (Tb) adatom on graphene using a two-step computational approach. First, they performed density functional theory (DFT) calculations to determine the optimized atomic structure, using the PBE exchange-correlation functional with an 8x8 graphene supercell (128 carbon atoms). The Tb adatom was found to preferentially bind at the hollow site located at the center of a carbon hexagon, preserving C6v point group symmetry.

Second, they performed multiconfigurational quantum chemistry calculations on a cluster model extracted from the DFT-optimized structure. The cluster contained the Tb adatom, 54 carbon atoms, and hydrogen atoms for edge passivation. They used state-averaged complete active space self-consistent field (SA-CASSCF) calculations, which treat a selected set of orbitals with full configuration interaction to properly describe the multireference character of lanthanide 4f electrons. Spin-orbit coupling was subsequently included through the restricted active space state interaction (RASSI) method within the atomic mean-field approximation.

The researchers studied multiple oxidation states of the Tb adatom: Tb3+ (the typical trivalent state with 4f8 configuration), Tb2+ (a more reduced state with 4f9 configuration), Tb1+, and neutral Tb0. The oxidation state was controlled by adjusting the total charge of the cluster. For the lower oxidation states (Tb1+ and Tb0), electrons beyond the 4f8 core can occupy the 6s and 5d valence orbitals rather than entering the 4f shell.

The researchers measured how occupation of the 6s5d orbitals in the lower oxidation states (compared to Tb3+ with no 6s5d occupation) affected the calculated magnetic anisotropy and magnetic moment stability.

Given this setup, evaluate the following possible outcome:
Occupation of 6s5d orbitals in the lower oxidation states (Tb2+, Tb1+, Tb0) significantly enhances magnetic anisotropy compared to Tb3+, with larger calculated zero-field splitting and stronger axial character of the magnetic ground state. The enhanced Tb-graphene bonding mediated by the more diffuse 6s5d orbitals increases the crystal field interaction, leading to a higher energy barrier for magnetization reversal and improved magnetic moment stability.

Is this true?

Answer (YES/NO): NO